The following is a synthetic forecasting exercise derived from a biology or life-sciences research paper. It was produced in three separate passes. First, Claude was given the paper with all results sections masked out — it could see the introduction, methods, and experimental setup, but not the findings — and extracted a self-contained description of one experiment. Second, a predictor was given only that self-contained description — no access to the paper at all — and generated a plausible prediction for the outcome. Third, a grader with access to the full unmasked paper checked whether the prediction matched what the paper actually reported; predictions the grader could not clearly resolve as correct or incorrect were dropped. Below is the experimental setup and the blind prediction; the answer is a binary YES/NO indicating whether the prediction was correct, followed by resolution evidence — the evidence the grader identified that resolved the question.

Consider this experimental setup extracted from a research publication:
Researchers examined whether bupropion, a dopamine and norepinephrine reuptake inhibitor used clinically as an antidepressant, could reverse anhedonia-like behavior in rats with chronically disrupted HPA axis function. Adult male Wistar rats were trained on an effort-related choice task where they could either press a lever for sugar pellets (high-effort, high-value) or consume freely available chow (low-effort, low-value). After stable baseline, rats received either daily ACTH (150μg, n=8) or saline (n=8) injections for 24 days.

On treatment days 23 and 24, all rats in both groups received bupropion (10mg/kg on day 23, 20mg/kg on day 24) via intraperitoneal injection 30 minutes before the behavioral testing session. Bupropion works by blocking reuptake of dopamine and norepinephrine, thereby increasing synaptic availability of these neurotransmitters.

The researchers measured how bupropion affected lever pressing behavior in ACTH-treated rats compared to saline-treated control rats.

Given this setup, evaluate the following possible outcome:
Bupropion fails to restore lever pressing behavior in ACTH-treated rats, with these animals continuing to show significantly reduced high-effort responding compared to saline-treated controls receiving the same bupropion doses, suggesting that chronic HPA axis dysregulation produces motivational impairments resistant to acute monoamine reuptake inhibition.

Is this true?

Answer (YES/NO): YES